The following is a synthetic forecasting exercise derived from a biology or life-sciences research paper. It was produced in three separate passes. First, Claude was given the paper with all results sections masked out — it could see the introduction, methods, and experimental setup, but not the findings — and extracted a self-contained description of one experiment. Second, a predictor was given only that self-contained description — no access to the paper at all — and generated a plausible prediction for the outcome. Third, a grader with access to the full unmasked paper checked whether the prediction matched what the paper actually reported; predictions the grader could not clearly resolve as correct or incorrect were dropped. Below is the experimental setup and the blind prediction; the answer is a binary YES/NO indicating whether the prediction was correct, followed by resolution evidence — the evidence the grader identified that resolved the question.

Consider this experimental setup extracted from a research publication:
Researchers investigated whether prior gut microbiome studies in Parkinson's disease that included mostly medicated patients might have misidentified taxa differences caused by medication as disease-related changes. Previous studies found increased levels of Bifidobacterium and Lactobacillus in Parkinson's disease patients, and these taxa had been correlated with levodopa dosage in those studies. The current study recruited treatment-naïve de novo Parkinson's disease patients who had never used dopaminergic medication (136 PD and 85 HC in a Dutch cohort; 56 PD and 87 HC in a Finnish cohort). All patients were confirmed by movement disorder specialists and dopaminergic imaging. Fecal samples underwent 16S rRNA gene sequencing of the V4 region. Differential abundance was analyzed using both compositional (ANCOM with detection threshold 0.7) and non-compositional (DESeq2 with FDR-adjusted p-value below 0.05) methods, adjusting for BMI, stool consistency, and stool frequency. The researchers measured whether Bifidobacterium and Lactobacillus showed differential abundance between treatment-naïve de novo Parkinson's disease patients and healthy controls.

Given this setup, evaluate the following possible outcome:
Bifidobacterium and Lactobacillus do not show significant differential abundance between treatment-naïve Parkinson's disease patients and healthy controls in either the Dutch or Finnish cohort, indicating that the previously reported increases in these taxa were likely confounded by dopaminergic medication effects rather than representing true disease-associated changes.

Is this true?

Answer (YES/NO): YES